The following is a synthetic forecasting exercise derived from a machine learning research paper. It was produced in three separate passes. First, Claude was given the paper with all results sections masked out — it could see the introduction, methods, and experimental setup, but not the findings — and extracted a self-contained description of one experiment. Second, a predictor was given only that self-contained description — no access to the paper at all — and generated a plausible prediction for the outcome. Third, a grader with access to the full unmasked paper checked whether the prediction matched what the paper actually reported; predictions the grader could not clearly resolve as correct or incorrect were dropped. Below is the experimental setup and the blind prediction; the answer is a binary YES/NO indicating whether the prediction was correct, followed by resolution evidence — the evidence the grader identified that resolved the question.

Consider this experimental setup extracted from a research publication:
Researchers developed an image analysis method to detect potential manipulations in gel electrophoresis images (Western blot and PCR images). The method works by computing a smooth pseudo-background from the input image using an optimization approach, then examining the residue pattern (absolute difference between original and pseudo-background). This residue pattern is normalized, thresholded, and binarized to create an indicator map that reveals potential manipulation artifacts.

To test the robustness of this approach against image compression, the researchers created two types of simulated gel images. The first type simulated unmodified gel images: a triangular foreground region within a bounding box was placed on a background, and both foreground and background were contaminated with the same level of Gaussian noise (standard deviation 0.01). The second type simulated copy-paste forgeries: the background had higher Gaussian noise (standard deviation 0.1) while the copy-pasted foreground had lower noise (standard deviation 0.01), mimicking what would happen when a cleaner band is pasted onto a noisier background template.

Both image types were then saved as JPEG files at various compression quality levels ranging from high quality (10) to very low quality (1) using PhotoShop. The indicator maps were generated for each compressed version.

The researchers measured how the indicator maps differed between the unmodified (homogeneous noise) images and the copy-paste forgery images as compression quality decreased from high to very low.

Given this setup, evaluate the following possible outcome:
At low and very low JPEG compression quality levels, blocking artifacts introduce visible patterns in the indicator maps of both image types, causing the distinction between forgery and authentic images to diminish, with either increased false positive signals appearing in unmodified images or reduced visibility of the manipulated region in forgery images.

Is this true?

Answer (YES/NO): NO